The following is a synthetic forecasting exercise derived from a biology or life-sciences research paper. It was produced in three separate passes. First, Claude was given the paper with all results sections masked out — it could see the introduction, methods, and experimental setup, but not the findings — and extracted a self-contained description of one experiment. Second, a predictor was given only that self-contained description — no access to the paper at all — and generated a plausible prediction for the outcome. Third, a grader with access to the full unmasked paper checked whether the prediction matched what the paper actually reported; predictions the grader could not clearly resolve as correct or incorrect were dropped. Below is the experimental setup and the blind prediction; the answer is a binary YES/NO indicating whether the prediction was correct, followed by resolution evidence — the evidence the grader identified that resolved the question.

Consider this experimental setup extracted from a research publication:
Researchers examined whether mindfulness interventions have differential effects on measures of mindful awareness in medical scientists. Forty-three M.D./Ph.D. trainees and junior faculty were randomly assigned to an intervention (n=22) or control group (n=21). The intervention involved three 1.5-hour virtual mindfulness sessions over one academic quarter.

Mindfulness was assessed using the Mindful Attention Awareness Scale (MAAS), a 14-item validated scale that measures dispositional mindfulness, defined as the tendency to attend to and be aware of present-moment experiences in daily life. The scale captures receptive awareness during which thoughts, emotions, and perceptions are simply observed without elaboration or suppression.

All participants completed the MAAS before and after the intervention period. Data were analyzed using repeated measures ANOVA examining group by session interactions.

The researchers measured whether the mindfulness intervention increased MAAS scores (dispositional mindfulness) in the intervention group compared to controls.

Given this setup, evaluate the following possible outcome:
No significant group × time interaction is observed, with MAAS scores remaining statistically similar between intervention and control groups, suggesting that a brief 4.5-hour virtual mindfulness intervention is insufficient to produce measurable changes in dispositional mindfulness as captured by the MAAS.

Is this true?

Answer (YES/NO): YES